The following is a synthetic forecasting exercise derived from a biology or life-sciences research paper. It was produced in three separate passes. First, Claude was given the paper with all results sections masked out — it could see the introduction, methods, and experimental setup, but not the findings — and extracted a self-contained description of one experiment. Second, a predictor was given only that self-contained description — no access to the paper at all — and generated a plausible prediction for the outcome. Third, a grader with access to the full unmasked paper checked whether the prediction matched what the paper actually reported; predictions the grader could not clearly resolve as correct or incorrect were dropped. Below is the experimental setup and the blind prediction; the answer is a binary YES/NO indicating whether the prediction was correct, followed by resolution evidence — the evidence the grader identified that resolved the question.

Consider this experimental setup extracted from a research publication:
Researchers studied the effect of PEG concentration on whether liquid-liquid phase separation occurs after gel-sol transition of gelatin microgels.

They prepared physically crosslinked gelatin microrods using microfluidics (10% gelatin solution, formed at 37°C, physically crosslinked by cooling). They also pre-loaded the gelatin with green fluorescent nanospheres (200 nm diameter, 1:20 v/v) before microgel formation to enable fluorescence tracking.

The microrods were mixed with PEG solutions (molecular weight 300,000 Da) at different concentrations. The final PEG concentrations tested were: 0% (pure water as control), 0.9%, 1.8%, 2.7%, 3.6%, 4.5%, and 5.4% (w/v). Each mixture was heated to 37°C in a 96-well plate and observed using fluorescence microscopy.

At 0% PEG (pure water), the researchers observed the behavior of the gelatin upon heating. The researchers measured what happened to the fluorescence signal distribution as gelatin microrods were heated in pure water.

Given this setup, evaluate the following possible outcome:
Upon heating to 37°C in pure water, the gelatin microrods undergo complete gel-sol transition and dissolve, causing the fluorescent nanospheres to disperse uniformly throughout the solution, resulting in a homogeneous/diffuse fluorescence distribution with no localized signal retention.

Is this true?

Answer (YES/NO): YES